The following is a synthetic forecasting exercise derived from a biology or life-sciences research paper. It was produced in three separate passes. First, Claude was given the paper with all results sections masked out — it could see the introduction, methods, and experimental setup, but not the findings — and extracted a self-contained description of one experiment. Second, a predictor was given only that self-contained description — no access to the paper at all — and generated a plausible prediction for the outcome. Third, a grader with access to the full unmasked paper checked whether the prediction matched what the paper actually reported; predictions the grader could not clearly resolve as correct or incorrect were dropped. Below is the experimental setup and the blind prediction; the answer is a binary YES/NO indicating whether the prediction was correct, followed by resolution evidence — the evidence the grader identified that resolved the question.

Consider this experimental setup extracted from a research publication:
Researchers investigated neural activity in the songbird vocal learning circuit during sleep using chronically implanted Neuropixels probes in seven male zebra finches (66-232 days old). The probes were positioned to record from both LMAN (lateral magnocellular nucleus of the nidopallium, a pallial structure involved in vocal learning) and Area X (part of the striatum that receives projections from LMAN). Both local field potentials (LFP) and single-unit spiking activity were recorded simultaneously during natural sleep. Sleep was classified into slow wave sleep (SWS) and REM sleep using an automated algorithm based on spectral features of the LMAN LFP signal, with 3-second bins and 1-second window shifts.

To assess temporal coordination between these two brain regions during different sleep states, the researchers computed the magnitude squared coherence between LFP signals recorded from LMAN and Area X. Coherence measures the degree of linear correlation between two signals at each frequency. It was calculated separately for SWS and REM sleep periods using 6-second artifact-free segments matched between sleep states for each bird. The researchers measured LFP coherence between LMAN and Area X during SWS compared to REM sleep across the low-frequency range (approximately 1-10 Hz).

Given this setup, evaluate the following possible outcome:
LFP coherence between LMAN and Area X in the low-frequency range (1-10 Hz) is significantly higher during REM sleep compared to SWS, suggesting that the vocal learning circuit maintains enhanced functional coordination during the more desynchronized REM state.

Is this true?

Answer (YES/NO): NO